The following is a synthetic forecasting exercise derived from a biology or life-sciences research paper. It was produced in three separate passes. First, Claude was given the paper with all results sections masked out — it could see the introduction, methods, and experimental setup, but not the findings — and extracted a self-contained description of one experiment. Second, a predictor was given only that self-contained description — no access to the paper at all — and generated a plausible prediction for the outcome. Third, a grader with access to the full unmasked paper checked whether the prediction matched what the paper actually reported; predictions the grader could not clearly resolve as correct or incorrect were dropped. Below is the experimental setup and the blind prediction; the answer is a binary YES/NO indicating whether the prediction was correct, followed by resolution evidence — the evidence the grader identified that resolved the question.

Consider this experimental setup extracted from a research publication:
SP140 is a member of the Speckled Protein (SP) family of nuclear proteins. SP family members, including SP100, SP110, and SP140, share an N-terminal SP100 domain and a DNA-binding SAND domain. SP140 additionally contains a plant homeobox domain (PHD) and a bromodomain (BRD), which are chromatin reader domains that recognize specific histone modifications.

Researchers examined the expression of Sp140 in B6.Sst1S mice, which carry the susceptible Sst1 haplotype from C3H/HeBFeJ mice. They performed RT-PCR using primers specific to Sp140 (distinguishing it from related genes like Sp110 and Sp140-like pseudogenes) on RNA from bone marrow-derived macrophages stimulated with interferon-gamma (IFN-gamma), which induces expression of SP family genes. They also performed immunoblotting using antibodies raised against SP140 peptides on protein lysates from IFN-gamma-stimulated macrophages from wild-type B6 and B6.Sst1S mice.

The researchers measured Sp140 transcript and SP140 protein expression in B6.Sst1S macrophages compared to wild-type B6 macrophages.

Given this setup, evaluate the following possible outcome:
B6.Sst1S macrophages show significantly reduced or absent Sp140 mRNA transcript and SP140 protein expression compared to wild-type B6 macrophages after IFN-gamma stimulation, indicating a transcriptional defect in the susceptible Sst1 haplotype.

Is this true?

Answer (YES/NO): YES